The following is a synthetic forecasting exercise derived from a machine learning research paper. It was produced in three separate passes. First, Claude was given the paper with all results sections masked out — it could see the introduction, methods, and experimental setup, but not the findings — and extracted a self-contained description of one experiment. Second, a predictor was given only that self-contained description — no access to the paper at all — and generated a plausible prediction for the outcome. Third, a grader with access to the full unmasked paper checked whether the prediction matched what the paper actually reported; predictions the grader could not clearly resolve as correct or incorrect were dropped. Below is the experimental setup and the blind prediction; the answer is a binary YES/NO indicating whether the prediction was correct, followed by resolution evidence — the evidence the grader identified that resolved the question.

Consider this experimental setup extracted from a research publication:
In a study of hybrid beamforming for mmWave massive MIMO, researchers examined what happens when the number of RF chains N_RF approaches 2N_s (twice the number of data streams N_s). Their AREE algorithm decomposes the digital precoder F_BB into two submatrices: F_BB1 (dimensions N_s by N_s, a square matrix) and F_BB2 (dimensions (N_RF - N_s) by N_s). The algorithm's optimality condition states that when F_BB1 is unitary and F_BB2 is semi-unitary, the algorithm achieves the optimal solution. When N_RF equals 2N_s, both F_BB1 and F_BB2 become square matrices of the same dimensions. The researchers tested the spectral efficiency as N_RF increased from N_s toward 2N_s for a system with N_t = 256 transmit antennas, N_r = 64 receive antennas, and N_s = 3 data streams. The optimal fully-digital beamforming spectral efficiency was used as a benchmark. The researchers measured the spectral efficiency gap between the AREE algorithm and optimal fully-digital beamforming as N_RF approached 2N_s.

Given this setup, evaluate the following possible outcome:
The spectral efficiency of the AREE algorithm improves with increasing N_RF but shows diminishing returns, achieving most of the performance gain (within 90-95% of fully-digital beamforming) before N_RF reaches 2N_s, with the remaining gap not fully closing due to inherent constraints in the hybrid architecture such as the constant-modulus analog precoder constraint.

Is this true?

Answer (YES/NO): NO